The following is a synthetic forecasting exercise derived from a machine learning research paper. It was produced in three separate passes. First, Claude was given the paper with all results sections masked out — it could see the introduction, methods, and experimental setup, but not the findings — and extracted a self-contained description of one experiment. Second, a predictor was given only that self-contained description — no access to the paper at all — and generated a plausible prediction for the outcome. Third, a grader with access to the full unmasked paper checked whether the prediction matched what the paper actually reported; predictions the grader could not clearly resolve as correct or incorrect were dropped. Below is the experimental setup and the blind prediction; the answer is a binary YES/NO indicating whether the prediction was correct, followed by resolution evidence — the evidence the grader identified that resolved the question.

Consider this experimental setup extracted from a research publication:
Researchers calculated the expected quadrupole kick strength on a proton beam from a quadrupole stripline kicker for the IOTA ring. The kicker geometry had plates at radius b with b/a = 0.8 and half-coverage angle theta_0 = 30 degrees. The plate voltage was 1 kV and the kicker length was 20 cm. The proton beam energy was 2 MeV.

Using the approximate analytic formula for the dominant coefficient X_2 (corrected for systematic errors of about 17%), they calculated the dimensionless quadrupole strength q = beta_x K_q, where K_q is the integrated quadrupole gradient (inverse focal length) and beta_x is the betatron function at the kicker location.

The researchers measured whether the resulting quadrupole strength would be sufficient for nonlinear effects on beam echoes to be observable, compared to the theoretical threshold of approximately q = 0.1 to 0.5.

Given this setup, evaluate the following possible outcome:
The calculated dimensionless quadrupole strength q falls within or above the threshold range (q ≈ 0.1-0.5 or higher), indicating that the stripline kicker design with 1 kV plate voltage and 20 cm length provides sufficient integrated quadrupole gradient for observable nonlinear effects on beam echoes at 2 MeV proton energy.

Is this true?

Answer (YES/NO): YES